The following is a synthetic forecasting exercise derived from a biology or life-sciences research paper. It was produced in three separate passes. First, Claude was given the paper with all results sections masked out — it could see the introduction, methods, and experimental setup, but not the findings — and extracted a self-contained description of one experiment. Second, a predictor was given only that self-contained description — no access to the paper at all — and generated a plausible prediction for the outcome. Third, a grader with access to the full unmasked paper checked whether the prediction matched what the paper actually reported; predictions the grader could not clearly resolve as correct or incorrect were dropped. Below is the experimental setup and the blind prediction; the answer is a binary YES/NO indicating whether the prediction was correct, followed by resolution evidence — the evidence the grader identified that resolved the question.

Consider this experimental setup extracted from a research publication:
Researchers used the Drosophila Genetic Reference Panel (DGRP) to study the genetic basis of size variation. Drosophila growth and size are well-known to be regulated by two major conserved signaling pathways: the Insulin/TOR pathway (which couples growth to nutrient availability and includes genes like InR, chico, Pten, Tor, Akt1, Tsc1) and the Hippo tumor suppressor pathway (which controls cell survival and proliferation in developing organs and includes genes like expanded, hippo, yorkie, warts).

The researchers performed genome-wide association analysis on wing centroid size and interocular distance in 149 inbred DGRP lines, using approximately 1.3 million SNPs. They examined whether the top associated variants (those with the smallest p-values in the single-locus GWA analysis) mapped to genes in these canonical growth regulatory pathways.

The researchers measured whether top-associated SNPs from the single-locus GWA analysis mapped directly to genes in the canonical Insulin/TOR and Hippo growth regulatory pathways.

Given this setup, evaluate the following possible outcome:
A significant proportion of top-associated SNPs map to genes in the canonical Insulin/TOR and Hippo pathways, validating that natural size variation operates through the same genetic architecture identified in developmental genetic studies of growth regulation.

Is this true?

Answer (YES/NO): NO